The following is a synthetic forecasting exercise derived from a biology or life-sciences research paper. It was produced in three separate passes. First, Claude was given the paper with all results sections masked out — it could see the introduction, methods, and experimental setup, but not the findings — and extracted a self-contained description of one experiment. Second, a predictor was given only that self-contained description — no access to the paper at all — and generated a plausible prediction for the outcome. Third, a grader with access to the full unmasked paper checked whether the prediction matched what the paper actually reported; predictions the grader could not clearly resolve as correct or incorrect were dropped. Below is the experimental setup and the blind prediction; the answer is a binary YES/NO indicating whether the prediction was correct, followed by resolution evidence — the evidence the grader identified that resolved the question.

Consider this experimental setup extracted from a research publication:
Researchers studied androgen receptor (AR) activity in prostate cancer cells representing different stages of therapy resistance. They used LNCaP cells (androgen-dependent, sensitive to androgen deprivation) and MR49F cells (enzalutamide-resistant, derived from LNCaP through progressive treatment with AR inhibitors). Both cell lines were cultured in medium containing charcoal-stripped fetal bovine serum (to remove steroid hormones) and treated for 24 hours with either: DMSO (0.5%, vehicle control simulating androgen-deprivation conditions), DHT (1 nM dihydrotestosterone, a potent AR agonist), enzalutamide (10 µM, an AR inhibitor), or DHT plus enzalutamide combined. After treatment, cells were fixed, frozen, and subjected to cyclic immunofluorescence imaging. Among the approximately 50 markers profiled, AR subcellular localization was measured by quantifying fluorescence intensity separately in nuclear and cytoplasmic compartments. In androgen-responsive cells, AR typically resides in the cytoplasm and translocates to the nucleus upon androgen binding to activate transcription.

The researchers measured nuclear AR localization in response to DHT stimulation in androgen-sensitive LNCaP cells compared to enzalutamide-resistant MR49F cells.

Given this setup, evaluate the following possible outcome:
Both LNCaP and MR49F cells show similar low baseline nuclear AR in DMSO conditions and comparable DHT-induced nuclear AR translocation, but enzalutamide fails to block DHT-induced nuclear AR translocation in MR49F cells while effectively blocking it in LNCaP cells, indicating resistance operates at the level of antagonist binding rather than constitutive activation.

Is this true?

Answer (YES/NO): NO